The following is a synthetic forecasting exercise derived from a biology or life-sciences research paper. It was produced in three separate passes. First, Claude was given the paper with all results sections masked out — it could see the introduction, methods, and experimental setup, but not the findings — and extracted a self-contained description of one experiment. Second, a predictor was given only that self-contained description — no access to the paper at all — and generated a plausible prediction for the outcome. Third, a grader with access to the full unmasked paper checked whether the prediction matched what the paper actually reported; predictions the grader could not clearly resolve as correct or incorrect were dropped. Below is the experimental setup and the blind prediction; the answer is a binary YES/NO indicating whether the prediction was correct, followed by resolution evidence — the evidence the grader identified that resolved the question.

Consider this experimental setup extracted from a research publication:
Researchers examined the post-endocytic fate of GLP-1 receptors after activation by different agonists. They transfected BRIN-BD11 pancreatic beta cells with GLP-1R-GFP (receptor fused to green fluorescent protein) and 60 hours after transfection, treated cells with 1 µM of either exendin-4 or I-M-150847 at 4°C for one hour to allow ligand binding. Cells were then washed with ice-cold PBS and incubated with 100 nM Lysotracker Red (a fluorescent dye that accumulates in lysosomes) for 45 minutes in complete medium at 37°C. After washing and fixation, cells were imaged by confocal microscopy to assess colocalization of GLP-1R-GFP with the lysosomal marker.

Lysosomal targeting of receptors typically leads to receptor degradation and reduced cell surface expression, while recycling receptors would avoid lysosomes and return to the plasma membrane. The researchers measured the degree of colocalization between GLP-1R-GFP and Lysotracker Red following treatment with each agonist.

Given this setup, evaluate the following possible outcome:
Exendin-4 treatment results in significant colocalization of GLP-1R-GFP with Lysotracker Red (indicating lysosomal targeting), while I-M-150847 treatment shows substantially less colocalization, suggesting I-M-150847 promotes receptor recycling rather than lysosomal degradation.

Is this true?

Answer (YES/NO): YES